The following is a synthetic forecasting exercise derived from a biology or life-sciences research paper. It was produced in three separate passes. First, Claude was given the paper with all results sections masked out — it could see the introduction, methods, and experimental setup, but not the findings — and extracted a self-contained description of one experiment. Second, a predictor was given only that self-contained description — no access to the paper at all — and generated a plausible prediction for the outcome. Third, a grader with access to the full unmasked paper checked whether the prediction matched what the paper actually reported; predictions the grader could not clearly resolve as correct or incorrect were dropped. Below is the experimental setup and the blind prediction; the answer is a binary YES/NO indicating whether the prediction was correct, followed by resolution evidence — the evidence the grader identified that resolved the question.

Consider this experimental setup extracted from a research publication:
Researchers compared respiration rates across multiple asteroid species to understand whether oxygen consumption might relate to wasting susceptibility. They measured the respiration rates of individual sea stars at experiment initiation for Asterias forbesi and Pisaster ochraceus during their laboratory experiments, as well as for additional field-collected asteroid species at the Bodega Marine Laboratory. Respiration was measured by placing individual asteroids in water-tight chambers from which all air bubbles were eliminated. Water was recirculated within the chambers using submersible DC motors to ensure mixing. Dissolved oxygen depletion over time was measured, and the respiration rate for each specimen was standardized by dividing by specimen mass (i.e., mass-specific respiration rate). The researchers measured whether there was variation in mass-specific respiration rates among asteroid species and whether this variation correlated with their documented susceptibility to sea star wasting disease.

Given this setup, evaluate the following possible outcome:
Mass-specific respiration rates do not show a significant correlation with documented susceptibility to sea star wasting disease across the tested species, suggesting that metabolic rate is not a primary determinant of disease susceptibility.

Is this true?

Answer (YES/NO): NO